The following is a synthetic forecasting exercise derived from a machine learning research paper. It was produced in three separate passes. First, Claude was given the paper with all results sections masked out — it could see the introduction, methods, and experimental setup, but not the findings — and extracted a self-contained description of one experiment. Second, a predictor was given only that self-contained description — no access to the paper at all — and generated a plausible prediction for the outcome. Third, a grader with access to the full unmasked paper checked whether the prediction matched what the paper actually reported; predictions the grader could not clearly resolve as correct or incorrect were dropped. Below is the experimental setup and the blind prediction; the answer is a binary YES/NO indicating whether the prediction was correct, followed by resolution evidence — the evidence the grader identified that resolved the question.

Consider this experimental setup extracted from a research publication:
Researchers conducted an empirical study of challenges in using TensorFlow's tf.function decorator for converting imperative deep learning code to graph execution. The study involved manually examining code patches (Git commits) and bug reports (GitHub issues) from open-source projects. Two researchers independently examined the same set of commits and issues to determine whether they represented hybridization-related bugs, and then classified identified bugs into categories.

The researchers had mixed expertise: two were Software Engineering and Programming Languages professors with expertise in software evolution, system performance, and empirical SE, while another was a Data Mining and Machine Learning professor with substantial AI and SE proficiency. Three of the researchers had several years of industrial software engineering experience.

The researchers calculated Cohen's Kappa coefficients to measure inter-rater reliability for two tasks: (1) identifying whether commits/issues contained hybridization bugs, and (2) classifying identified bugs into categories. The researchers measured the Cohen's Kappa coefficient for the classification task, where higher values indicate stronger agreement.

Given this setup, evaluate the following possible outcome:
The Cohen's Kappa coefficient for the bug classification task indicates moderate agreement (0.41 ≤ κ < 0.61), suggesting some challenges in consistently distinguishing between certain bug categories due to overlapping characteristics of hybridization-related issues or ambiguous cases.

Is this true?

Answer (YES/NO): YES